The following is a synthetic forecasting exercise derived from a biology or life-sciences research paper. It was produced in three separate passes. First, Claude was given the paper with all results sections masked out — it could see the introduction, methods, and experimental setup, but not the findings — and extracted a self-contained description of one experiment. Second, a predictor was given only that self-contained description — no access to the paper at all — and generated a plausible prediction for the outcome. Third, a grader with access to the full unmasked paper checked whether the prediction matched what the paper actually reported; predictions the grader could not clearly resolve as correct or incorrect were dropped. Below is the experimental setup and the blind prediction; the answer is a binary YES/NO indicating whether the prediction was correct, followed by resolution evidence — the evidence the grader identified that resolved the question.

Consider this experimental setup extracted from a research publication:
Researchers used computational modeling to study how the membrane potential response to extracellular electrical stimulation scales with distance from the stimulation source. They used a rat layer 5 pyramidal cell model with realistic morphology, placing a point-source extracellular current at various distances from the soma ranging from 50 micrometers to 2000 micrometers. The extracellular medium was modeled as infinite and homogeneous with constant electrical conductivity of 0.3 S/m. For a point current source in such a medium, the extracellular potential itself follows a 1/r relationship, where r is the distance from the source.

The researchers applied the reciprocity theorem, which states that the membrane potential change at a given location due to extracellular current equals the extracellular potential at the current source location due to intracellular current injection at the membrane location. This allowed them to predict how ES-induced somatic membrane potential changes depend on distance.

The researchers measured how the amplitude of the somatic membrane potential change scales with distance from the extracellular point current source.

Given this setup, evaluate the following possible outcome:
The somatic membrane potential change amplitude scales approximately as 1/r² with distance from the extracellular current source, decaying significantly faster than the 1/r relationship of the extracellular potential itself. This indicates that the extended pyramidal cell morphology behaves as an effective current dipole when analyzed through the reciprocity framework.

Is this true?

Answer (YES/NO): NO